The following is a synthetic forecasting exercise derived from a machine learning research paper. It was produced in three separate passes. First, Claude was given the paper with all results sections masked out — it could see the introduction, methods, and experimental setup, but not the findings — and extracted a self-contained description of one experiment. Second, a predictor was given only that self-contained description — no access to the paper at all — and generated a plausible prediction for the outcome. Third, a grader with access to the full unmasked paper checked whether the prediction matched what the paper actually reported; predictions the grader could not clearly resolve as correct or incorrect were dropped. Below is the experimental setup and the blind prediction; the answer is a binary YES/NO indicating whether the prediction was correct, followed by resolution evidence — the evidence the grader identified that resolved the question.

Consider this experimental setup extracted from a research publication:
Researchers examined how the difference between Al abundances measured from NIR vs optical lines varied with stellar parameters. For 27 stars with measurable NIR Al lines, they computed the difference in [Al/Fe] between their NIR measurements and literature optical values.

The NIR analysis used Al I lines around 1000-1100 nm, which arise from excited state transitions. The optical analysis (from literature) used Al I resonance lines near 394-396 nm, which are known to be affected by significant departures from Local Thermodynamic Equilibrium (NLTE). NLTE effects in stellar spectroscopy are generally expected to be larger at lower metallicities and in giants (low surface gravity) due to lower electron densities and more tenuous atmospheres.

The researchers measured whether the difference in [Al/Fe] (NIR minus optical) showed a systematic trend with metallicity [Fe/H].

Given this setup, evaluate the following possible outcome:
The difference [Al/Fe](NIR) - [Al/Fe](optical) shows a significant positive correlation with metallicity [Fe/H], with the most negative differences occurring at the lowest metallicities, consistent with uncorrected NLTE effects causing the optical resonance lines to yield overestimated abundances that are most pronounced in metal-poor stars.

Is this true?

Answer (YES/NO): NO